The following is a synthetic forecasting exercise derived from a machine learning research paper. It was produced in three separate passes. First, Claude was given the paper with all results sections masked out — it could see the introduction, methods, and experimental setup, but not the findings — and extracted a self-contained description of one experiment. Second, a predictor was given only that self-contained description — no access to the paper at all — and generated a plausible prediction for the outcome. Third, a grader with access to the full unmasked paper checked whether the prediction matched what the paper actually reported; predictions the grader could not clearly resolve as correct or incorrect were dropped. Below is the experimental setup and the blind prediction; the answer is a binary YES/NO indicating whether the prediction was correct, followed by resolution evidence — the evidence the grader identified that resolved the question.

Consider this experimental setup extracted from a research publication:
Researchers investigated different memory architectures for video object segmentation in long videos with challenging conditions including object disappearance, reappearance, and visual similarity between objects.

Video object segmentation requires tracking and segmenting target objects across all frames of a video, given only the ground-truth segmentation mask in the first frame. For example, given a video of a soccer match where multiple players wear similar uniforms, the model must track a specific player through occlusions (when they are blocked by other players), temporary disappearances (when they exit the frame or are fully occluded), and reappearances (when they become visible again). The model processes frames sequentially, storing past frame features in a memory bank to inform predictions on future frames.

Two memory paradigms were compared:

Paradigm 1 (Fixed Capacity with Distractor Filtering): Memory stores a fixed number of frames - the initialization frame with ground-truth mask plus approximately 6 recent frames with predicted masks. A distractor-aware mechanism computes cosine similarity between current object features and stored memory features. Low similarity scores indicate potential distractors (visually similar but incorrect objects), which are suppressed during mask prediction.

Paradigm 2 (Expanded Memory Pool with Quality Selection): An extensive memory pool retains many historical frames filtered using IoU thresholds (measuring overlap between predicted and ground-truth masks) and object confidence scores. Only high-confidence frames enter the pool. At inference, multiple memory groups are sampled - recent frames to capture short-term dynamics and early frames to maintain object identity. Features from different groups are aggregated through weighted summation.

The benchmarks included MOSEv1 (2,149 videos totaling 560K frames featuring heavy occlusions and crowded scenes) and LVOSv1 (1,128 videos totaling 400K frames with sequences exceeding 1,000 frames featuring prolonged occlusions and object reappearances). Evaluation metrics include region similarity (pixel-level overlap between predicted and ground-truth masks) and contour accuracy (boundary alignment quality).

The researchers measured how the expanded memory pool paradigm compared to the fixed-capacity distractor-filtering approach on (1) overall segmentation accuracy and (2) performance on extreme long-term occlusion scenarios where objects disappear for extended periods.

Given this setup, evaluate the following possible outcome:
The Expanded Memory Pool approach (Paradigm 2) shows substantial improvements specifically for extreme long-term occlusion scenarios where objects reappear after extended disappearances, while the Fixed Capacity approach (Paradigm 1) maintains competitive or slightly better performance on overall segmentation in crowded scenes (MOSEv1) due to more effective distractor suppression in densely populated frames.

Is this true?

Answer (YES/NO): YES